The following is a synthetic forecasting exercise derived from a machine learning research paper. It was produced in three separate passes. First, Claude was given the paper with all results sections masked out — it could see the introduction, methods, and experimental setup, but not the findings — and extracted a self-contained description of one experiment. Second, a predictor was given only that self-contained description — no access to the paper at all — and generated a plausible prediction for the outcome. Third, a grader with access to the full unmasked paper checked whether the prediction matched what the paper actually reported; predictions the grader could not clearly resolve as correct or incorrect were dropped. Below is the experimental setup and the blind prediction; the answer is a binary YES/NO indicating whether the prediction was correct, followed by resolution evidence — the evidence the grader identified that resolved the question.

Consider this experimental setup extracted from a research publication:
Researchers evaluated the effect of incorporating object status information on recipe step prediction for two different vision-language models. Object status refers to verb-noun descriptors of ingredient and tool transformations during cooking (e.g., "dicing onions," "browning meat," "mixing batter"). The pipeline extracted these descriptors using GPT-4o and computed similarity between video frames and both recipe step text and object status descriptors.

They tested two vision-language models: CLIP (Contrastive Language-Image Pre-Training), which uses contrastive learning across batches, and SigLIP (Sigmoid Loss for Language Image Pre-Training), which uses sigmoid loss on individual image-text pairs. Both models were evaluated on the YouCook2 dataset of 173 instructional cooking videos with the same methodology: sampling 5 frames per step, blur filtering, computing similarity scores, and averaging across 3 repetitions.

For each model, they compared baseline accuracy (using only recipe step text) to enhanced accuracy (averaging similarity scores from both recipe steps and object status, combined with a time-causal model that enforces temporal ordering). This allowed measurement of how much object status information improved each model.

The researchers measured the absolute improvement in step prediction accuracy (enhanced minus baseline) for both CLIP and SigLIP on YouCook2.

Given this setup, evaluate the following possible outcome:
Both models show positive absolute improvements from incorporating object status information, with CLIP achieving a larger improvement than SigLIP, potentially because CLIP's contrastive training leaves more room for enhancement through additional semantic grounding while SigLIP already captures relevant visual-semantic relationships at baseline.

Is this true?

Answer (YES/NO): YES